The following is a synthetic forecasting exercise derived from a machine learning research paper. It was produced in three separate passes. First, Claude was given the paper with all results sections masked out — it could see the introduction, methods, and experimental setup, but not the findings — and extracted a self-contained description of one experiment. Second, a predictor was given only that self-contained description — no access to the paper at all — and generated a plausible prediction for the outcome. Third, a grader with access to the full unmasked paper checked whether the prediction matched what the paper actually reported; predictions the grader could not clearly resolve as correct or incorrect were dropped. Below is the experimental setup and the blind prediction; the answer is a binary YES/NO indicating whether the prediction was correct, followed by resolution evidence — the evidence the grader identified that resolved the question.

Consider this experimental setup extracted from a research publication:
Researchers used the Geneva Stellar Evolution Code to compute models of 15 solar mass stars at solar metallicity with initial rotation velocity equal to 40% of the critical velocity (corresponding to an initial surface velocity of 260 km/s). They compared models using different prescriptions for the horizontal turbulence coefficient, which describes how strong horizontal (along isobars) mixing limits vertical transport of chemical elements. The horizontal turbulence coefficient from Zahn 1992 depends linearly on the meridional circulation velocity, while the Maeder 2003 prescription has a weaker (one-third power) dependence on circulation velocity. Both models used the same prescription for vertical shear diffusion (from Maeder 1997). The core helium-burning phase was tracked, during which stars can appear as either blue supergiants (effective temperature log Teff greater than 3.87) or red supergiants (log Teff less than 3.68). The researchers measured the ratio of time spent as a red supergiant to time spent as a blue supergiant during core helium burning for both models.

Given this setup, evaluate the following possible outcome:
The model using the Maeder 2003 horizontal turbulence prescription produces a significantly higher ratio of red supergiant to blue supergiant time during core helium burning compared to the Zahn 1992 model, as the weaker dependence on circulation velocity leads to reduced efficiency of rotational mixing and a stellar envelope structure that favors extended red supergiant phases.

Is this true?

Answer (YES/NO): NO